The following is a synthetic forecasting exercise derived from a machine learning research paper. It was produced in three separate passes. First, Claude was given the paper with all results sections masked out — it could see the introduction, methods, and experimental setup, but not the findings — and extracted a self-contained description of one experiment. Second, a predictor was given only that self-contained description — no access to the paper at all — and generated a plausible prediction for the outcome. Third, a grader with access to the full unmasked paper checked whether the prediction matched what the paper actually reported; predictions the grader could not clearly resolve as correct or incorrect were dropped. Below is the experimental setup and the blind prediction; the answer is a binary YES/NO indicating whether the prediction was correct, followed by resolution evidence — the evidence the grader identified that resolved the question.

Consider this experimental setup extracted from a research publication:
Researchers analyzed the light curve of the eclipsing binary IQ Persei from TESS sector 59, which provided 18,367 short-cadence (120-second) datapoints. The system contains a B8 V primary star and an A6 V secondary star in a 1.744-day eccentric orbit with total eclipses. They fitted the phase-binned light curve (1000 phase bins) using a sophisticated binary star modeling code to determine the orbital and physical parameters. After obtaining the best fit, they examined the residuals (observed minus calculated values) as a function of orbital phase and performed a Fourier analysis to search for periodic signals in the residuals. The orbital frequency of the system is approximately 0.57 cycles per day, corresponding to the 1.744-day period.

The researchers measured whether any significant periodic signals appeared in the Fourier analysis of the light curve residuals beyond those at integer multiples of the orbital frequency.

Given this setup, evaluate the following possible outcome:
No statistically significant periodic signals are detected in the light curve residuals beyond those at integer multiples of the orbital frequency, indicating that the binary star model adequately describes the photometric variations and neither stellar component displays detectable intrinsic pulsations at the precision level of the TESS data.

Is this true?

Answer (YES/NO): NO